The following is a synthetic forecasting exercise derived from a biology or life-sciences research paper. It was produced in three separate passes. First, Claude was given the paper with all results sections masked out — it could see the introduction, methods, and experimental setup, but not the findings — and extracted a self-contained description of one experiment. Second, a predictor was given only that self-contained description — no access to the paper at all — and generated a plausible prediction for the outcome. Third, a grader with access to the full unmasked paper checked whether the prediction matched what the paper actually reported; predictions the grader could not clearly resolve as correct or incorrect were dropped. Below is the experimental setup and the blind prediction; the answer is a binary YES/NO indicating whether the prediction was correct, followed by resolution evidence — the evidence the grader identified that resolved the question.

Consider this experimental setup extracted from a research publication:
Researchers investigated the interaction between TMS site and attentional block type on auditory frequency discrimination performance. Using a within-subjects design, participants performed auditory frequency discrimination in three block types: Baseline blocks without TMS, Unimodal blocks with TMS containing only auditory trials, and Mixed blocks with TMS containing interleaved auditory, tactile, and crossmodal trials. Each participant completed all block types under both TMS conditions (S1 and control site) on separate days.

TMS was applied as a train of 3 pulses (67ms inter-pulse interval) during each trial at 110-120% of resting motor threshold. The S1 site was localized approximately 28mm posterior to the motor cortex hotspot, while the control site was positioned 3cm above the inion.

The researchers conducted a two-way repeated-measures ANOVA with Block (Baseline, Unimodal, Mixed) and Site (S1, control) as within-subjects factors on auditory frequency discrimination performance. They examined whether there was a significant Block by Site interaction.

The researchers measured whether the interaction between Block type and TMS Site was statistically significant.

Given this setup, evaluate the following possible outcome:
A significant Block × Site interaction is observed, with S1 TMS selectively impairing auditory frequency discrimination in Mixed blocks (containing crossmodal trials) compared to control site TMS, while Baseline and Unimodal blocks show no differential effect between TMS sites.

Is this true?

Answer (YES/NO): YES